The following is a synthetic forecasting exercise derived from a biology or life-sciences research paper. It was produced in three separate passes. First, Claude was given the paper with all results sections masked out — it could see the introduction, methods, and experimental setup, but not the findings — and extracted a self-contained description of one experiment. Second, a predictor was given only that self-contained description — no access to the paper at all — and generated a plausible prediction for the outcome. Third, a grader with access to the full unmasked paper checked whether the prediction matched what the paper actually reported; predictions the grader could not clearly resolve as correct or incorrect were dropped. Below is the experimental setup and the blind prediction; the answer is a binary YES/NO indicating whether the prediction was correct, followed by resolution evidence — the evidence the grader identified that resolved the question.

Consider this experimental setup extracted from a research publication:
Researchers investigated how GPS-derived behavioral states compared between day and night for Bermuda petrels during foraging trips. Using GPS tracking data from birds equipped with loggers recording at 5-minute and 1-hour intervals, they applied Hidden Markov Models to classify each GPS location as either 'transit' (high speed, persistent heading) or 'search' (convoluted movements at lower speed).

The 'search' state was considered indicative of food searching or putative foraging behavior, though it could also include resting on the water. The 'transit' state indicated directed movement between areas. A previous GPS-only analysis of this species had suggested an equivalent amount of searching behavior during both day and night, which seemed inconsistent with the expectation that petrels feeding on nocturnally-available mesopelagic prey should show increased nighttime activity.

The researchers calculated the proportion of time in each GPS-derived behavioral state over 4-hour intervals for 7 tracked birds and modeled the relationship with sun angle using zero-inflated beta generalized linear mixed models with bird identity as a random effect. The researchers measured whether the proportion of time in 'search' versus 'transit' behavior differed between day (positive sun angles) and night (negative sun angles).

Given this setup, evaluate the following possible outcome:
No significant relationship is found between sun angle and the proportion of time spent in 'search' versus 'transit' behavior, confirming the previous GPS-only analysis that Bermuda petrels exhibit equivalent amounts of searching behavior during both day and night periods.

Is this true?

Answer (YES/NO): NO